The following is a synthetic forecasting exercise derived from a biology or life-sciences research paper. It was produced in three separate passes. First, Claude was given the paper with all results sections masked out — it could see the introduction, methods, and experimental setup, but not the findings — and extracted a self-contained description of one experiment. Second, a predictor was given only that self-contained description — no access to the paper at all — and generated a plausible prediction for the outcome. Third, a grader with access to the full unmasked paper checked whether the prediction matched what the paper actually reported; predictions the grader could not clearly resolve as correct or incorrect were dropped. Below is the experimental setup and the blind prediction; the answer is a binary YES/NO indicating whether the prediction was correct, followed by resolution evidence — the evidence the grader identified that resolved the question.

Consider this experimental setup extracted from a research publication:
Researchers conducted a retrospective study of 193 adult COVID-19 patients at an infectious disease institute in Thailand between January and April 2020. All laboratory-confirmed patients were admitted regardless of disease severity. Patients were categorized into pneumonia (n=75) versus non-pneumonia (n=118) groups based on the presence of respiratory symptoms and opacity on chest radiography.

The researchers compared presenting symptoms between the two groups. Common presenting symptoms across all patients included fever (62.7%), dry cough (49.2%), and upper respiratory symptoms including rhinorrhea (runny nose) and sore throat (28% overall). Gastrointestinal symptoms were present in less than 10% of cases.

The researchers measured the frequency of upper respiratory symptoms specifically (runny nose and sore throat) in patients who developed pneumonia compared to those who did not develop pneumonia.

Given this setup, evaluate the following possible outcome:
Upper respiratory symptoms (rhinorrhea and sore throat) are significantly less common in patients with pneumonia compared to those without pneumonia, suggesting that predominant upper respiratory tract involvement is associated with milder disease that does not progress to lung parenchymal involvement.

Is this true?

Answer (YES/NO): YES